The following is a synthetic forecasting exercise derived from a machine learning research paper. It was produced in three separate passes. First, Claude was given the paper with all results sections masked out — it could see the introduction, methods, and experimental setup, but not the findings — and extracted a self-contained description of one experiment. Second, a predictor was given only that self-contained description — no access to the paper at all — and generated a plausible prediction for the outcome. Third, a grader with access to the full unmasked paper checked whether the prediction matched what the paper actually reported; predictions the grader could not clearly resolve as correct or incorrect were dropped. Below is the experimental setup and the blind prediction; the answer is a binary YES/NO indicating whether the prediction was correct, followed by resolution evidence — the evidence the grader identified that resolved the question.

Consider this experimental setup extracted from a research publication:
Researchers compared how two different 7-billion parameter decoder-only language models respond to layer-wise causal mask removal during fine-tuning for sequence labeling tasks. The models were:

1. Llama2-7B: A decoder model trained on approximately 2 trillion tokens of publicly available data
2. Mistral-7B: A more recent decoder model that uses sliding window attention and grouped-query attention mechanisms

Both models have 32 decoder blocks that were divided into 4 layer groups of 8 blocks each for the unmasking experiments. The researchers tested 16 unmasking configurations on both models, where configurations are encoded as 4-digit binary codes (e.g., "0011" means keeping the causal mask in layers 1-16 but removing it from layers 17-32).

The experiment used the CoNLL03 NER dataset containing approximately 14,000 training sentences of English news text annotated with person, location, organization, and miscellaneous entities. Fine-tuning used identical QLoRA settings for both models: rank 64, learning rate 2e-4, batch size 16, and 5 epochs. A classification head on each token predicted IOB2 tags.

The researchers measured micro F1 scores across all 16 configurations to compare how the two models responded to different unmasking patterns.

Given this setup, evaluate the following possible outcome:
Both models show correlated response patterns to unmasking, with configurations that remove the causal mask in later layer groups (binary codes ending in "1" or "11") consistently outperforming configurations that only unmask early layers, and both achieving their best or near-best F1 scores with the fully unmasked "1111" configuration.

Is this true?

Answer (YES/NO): NO